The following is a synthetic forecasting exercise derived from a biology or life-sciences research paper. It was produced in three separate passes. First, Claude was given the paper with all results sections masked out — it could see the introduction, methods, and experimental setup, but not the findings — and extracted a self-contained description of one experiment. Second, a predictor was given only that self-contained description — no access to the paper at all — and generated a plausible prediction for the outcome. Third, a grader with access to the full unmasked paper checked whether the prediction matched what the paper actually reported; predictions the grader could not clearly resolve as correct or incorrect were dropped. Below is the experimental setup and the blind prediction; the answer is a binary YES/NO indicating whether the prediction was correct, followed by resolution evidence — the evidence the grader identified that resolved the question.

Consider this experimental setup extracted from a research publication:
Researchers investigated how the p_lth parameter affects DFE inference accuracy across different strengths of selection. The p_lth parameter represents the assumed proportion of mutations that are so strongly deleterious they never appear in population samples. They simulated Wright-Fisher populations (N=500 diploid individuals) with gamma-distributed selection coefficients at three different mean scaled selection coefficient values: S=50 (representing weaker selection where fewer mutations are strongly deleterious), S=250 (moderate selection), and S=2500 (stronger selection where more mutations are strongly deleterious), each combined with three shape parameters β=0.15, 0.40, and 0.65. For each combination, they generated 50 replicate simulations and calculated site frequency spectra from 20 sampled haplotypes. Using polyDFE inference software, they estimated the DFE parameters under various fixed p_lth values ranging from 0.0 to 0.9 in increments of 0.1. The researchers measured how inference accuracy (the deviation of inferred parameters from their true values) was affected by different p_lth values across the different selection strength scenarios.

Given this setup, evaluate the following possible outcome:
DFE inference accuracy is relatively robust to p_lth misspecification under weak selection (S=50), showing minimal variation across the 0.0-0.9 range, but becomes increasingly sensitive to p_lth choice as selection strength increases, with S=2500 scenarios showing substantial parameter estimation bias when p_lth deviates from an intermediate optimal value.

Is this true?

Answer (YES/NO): NO